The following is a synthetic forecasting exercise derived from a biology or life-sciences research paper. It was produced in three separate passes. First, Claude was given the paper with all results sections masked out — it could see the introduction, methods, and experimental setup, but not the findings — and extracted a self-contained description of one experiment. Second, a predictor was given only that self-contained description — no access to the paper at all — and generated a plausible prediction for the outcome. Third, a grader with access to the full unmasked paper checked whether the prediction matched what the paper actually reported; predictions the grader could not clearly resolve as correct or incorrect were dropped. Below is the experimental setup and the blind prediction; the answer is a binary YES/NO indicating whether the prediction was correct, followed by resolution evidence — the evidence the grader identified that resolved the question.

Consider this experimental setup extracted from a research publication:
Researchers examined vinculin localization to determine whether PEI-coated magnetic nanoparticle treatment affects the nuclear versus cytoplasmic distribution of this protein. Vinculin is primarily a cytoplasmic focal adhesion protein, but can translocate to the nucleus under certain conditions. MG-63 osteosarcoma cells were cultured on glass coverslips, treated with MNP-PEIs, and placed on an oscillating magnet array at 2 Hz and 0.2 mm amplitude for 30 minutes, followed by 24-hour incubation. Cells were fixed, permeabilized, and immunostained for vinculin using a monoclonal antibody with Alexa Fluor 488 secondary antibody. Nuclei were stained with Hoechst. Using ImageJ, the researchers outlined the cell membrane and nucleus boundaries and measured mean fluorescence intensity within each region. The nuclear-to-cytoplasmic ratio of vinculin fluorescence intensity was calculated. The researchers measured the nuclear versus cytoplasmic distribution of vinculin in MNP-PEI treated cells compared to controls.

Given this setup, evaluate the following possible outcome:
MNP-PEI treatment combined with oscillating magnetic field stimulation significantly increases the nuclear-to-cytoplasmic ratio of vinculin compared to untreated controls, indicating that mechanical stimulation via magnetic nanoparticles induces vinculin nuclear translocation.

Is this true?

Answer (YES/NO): NO